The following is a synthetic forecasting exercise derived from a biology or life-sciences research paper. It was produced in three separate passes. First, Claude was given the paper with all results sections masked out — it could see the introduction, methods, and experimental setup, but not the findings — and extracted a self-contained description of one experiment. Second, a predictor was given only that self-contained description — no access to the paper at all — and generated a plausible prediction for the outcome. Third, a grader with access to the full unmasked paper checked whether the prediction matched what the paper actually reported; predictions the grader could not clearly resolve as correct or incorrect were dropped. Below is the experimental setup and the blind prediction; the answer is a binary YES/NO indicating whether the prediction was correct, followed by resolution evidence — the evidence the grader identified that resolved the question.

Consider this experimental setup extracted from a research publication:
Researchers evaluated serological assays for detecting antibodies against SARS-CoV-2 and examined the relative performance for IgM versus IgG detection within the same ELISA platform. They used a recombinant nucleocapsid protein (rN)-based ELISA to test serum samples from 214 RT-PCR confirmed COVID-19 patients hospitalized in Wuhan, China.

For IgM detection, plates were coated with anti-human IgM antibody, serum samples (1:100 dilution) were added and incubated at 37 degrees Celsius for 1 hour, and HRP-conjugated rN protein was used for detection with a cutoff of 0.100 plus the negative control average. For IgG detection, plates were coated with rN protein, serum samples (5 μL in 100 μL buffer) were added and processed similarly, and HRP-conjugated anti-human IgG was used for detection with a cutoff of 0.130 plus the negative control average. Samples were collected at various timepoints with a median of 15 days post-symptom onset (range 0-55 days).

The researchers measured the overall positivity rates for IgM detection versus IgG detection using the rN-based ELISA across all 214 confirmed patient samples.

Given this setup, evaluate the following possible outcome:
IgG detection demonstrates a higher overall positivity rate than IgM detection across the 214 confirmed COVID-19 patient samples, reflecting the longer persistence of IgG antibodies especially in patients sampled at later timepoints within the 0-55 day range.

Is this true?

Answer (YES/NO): YES